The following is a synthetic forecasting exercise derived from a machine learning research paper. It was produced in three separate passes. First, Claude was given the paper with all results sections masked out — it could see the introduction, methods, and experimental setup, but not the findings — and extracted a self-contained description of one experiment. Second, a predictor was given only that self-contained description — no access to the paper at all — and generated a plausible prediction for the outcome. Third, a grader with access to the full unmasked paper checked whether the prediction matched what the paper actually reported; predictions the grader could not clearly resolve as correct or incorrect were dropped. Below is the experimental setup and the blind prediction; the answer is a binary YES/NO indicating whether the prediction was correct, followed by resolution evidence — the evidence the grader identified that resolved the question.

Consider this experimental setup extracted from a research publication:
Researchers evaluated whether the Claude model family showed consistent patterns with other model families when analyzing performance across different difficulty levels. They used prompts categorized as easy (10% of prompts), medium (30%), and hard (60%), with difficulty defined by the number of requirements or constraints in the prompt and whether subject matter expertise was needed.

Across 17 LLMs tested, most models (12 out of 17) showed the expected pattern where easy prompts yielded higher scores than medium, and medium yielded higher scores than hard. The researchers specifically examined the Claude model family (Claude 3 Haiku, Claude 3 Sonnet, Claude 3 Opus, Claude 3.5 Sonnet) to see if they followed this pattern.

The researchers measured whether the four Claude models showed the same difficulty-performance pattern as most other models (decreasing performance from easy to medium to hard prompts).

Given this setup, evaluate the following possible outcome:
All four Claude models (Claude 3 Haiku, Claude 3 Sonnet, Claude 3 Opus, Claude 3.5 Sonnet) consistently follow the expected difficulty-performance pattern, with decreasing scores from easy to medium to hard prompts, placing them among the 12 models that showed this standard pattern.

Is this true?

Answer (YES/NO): NO